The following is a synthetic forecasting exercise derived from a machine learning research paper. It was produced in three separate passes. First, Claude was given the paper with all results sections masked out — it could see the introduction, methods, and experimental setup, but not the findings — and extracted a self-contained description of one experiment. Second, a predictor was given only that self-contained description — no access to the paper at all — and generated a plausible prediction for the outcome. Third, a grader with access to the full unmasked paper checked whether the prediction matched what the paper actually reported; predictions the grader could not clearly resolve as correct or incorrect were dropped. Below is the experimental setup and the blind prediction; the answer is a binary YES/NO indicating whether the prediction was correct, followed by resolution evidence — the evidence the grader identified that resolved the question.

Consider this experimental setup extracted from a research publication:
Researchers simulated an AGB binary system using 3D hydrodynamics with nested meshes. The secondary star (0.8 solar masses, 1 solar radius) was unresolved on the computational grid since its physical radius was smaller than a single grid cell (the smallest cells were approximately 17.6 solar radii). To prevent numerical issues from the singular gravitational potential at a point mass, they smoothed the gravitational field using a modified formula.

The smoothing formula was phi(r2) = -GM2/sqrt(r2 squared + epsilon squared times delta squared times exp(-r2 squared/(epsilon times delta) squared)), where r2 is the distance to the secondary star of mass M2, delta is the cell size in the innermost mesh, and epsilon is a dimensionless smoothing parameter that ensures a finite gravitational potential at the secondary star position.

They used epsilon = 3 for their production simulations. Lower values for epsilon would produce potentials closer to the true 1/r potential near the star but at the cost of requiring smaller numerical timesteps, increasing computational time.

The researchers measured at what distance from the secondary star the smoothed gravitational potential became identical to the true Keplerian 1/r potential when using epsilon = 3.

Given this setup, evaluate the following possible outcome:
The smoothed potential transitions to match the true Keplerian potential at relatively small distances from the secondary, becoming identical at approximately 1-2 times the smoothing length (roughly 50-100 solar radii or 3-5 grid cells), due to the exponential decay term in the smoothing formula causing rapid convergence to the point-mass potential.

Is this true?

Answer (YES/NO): NO